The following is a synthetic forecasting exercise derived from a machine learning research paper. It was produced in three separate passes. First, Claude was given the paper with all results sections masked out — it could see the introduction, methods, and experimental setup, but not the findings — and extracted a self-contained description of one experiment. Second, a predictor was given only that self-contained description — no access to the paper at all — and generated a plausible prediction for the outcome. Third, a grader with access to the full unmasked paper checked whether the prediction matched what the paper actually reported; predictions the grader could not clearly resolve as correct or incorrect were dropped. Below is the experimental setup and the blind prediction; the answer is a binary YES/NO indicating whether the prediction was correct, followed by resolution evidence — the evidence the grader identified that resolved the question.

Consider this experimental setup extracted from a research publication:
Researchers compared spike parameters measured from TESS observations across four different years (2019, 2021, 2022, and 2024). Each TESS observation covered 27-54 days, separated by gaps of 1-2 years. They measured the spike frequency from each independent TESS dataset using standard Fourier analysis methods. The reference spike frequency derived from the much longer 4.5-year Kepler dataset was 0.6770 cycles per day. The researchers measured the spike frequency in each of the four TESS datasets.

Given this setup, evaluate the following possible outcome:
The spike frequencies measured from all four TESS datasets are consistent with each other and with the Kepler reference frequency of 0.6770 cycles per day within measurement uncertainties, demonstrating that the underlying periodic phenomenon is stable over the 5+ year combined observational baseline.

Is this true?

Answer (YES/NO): YES